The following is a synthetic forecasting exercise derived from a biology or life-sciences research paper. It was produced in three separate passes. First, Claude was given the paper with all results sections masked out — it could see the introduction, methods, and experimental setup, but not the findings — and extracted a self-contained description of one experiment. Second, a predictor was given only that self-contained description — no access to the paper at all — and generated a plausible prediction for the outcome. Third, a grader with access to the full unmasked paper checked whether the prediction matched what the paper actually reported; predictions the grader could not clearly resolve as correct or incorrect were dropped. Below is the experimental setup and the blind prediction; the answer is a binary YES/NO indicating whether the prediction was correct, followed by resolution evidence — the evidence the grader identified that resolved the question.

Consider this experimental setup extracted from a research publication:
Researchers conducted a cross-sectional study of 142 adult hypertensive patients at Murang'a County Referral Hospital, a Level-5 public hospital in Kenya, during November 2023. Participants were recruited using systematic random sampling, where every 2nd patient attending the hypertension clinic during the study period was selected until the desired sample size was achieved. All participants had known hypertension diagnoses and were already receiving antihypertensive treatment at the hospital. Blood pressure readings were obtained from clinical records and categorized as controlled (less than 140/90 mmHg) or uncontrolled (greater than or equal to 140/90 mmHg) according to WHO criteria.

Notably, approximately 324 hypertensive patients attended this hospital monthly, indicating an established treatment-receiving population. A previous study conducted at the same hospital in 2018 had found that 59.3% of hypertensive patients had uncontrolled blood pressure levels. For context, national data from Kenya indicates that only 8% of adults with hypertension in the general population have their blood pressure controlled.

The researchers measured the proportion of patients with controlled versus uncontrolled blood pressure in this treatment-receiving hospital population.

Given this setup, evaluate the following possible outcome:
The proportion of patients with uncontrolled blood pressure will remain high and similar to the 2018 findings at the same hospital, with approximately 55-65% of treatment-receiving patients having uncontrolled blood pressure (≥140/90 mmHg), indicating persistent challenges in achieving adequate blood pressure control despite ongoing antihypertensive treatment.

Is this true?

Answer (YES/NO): YES